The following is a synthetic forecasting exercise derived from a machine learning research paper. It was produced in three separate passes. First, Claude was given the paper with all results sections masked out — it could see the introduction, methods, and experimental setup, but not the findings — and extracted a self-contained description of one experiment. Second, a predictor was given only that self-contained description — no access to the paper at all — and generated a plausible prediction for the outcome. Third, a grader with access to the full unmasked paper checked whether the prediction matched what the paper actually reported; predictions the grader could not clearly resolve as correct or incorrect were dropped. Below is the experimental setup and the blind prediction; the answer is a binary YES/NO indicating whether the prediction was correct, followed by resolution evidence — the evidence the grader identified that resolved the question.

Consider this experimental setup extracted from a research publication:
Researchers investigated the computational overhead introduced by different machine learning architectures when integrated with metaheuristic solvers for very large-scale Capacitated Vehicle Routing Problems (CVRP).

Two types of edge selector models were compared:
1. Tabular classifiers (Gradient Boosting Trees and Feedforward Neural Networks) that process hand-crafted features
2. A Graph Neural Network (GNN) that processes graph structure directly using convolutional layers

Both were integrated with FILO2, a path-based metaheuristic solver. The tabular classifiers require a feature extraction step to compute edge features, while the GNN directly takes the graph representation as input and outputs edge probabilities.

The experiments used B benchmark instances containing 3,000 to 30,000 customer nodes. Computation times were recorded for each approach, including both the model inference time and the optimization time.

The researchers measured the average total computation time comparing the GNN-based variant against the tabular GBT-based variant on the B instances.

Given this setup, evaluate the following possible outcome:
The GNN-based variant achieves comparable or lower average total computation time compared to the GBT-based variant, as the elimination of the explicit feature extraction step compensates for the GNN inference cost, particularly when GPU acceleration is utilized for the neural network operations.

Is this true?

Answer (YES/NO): NO